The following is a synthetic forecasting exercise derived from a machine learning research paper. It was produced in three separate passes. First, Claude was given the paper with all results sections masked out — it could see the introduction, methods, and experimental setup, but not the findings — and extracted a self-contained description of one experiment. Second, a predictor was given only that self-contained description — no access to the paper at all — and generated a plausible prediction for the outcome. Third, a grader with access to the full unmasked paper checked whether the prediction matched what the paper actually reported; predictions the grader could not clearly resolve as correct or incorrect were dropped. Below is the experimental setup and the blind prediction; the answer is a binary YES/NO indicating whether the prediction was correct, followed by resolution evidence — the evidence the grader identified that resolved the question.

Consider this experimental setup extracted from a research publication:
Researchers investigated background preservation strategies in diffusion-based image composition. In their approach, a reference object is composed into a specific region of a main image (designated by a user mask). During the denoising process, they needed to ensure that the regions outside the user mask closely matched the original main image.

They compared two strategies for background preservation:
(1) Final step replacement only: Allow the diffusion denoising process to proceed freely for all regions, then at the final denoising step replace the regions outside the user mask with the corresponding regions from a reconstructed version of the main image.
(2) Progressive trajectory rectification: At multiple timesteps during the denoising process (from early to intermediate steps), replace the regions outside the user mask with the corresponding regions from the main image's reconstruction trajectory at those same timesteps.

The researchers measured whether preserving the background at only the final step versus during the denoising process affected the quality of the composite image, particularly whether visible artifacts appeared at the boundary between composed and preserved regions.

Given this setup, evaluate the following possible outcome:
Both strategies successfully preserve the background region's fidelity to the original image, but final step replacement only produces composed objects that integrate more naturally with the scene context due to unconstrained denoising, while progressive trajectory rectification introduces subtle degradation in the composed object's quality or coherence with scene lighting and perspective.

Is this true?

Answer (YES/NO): NO